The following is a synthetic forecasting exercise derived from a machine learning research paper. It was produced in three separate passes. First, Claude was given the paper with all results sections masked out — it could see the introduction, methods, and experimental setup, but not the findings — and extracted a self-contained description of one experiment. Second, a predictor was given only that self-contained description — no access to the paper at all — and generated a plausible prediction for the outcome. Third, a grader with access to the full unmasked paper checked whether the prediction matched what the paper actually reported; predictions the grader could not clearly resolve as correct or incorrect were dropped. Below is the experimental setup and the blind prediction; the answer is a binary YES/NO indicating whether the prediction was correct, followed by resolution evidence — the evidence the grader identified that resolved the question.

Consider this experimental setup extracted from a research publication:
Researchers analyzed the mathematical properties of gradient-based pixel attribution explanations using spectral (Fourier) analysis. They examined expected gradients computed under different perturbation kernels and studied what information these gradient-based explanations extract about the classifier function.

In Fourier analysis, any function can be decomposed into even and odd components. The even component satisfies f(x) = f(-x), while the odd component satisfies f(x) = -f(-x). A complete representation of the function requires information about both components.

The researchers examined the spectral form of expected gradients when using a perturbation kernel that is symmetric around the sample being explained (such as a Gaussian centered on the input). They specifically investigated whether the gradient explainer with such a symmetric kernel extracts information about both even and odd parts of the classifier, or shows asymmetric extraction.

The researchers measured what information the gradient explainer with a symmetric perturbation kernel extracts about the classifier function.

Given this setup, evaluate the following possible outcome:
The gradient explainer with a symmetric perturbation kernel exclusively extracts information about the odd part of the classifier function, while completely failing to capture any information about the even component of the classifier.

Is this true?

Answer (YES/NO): YES